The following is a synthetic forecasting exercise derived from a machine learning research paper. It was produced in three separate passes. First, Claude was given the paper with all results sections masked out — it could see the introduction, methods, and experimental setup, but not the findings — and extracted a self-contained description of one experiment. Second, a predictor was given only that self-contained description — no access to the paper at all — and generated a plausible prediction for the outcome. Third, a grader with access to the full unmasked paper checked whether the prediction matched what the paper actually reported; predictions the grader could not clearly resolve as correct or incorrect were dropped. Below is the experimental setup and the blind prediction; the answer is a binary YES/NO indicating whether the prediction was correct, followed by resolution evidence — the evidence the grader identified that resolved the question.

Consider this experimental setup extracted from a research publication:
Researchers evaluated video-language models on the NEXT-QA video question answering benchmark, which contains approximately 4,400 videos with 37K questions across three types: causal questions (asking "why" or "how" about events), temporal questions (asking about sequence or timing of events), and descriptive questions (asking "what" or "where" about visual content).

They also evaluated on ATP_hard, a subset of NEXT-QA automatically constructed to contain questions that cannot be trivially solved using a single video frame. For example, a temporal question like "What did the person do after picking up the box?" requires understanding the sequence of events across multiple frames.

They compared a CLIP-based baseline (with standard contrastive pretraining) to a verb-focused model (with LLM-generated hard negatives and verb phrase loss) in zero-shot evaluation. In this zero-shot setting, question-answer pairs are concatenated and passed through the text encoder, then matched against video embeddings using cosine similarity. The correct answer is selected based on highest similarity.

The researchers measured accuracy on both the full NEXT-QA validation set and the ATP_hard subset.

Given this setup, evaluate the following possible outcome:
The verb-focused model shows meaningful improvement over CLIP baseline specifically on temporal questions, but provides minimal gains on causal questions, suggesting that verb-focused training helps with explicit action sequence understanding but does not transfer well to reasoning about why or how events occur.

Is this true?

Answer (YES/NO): NO